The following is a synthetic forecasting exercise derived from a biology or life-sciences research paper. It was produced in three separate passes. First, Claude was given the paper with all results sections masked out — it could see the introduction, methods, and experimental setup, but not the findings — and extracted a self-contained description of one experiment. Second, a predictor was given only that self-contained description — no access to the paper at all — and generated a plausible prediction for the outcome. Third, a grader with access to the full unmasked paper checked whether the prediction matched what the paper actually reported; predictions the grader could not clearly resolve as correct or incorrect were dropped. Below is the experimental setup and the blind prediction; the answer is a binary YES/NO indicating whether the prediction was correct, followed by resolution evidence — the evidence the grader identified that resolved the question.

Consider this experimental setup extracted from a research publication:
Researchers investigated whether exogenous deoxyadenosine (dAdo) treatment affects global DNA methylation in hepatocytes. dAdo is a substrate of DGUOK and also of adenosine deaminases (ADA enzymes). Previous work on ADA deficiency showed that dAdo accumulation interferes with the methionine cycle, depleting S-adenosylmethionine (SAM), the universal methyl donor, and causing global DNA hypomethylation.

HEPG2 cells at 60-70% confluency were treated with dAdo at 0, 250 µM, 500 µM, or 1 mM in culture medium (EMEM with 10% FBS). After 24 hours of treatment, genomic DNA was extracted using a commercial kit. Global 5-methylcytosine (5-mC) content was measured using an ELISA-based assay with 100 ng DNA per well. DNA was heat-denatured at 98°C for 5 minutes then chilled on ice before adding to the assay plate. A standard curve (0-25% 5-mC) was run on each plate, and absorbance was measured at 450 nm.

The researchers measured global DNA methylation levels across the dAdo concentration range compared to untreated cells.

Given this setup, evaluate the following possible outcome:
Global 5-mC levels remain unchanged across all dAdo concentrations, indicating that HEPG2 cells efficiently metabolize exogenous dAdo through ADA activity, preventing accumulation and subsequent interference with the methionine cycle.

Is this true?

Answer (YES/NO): NO